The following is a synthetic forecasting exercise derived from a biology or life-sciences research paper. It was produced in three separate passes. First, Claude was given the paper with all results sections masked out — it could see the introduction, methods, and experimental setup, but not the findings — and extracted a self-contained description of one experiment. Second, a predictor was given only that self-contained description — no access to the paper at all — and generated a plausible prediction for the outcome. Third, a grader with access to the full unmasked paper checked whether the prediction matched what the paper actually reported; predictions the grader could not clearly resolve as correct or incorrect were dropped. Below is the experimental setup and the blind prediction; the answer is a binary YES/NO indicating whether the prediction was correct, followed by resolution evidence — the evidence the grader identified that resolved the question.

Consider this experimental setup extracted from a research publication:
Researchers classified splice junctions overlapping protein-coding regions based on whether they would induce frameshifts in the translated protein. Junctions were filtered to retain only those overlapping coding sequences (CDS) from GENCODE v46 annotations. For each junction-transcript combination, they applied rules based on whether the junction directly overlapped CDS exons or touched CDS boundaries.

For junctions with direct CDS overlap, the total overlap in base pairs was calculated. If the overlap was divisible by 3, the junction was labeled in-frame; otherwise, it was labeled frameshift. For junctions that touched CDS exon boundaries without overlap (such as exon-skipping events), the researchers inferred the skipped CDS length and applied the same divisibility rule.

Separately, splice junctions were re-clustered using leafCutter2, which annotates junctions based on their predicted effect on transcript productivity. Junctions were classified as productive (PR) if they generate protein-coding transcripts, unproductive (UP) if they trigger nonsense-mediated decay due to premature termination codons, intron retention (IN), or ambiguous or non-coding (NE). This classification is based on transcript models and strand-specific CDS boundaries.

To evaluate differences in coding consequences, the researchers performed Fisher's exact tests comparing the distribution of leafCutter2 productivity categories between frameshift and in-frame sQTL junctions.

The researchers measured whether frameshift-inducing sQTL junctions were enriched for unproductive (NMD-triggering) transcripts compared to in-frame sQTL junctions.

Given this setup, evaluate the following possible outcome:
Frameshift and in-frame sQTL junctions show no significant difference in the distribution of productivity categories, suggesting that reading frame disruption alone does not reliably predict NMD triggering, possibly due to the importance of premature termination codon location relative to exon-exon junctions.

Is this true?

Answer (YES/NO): NO